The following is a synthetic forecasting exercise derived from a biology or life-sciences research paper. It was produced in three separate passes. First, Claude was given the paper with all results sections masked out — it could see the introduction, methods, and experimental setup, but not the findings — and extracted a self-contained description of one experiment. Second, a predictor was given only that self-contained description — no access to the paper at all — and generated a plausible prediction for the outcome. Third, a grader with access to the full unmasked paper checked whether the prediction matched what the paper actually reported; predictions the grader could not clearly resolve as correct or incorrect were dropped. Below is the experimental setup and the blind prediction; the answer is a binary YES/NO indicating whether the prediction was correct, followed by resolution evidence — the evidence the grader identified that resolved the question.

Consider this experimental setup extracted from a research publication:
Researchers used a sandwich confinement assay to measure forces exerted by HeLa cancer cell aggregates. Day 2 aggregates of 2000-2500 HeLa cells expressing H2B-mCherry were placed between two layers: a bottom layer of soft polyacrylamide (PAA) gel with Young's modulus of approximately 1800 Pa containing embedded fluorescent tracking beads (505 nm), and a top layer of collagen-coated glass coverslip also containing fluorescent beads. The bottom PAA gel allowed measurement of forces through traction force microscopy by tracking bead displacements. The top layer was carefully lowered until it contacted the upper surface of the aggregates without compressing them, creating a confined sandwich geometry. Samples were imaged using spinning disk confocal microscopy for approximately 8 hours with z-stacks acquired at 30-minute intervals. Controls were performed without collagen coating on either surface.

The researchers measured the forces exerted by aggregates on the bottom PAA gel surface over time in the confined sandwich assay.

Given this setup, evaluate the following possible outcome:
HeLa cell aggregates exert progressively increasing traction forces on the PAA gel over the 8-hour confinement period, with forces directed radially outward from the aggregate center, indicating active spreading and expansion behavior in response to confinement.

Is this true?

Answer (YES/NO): NO